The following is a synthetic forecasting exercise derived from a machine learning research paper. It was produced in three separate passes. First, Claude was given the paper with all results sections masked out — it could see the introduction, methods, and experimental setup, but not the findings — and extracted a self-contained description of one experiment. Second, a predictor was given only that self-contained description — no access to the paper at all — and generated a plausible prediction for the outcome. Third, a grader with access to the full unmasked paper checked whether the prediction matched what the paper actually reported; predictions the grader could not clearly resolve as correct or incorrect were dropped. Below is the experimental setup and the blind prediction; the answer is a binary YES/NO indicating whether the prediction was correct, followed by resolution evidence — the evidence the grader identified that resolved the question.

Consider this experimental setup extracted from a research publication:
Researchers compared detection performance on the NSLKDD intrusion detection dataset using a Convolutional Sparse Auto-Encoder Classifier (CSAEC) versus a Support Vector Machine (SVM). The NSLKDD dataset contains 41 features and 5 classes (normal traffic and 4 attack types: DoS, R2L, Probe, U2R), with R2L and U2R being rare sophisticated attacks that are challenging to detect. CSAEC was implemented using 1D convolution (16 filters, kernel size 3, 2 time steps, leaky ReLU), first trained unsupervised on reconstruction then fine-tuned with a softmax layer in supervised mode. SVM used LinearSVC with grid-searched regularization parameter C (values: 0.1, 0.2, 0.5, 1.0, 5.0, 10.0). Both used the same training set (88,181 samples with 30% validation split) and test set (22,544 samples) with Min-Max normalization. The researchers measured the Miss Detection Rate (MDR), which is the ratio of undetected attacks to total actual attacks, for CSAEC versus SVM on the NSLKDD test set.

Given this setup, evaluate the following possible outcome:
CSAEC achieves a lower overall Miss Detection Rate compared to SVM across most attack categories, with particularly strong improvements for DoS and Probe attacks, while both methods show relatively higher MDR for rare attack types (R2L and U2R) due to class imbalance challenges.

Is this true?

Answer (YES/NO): NO